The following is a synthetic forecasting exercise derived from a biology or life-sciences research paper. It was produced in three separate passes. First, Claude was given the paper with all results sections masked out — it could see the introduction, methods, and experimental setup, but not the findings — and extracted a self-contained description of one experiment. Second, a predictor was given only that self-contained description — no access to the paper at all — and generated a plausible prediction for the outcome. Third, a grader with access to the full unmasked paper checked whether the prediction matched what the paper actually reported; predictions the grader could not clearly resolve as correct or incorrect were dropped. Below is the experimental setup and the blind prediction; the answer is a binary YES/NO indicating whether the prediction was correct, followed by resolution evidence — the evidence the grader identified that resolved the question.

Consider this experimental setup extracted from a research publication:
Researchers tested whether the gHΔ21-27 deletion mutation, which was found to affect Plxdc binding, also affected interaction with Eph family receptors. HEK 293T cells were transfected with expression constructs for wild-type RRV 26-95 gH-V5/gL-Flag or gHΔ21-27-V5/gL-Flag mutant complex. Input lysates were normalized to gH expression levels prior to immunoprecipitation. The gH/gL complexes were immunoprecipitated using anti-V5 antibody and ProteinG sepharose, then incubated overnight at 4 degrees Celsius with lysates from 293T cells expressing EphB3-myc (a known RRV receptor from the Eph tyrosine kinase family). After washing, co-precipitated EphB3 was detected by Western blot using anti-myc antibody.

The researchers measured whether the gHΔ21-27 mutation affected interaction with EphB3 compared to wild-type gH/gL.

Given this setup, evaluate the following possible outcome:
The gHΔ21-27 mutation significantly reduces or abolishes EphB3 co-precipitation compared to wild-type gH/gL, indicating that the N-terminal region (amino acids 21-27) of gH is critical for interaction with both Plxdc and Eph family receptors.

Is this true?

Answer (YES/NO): NO